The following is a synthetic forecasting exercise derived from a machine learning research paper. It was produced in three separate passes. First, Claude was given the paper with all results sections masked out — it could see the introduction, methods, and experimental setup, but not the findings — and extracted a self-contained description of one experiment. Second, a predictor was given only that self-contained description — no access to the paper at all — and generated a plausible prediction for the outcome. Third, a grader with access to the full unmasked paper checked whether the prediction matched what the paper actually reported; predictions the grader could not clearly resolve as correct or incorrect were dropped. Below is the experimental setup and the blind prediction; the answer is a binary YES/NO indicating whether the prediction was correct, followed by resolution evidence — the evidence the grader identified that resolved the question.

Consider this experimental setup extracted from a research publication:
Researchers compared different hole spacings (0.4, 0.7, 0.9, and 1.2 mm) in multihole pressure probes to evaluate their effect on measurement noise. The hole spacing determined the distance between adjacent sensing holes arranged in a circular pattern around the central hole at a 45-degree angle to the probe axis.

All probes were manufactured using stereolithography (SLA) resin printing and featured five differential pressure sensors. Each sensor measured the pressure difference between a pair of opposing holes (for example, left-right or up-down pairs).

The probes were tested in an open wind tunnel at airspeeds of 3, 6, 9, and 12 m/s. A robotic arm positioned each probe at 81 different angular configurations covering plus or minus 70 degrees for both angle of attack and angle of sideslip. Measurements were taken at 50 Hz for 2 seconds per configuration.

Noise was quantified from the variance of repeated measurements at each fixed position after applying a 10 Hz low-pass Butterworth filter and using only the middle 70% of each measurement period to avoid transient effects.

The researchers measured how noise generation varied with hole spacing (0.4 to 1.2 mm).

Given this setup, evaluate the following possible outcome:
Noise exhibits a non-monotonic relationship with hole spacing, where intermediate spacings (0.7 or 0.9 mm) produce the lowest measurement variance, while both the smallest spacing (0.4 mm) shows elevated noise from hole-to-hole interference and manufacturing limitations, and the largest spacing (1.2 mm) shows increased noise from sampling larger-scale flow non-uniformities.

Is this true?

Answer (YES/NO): NO